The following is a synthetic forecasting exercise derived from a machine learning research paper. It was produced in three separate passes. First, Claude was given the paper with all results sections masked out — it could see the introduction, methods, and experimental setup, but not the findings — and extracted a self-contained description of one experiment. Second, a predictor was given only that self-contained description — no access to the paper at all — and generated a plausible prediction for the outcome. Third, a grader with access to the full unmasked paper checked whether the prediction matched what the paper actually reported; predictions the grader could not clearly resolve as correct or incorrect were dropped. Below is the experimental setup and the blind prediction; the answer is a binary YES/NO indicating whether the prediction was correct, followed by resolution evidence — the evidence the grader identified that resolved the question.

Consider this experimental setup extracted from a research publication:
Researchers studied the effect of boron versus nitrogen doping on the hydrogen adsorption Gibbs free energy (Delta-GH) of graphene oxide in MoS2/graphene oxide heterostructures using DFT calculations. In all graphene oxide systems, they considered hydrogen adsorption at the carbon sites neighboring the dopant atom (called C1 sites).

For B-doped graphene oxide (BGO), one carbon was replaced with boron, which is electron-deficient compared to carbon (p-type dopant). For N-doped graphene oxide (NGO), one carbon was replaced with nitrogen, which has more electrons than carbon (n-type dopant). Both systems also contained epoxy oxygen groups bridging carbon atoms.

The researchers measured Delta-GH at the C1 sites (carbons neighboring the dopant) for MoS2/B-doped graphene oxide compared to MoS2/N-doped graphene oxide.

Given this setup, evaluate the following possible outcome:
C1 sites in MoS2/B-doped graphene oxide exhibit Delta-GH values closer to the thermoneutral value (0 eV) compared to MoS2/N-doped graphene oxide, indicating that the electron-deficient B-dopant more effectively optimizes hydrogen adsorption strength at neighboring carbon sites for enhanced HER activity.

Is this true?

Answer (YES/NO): YES